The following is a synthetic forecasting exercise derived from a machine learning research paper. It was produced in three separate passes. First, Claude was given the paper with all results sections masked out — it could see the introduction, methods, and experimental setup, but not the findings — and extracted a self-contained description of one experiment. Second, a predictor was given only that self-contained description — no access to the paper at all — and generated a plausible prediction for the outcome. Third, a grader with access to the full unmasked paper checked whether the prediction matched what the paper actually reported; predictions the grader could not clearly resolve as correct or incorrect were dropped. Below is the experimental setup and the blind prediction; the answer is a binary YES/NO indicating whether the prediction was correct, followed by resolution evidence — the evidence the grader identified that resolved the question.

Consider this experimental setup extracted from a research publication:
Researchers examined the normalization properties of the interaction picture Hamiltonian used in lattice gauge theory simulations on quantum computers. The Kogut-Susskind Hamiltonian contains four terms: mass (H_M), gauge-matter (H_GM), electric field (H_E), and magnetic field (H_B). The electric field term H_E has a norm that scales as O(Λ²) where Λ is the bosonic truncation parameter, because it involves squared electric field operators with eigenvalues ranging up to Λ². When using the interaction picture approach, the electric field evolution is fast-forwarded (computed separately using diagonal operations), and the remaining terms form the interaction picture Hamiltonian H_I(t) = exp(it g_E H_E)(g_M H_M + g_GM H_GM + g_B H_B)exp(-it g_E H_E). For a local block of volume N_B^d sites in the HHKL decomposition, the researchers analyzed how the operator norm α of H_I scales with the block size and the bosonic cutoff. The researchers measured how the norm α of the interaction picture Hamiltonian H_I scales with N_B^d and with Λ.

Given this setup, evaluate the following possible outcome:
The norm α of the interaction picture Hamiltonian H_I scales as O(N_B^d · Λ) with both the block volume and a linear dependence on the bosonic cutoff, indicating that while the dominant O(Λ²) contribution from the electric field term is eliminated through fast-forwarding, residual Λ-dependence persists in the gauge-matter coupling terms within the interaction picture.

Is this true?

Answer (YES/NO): NO